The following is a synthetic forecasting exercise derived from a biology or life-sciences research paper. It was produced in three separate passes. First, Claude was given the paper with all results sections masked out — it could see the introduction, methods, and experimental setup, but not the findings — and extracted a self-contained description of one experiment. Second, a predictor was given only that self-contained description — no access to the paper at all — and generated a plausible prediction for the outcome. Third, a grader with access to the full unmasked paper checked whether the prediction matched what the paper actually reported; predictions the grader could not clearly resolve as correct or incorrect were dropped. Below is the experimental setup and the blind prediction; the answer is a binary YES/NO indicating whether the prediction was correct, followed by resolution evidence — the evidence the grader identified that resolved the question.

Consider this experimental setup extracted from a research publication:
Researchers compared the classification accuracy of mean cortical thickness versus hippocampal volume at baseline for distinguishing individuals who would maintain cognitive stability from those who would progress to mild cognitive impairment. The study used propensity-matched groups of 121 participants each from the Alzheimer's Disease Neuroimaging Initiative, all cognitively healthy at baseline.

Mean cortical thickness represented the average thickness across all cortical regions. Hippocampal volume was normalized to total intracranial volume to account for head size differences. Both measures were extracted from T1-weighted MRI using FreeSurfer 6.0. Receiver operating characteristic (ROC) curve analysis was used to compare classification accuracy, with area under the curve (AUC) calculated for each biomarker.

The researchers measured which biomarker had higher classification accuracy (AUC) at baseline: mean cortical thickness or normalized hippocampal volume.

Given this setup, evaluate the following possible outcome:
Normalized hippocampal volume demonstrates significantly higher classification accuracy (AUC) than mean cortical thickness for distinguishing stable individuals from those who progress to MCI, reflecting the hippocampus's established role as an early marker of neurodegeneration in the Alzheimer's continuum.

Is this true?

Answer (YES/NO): NO